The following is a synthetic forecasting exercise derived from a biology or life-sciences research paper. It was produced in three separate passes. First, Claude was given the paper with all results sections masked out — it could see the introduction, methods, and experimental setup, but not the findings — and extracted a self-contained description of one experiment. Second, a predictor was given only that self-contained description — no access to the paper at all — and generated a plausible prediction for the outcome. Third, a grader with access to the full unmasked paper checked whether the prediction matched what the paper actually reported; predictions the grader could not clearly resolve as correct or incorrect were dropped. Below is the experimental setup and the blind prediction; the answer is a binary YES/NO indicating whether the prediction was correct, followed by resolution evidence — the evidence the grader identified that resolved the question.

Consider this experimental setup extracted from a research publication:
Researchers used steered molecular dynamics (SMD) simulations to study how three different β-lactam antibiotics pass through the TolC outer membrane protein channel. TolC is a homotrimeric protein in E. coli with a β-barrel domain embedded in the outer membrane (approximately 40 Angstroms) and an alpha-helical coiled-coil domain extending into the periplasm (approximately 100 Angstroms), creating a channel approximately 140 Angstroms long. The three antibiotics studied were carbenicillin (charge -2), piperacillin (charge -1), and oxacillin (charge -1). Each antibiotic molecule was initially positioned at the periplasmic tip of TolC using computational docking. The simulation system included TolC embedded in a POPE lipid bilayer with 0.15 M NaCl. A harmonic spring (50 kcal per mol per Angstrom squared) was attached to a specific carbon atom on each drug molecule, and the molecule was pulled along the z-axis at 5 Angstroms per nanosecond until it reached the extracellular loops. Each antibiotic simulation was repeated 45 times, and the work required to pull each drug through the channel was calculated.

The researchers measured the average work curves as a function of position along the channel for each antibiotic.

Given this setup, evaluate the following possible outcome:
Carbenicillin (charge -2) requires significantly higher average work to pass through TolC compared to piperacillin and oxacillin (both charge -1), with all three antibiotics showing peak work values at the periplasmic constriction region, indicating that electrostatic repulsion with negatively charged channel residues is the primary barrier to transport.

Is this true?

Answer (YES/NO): NO